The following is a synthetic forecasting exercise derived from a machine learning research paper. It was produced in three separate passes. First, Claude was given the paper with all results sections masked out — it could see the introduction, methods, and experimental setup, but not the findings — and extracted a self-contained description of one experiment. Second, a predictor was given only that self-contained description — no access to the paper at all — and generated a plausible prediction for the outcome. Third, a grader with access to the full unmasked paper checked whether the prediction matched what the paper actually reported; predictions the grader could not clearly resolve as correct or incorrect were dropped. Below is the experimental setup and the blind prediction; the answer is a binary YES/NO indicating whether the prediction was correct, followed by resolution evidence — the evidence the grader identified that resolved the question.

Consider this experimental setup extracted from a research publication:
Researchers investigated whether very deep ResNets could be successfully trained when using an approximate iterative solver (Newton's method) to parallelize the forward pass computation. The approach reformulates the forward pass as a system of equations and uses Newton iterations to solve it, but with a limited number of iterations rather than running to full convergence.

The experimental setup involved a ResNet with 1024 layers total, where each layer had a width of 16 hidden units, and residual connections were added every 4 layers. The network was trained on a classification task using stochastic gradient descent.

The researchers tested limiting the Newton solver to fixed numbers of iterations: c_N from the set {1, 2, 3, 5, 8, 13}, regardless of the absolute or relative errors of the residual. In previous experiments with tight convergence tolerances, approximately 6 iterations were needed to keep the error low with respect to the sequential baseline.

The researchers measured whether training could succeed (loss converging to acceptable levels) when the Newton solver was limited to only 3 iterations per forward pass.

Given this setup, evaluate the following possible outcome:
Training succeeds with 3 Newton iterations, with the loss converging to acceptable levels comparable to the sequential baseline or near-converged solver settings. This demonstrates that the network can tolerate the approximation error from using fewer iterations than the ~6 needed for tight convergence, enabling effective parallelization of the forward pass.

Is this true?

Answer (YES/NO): YES